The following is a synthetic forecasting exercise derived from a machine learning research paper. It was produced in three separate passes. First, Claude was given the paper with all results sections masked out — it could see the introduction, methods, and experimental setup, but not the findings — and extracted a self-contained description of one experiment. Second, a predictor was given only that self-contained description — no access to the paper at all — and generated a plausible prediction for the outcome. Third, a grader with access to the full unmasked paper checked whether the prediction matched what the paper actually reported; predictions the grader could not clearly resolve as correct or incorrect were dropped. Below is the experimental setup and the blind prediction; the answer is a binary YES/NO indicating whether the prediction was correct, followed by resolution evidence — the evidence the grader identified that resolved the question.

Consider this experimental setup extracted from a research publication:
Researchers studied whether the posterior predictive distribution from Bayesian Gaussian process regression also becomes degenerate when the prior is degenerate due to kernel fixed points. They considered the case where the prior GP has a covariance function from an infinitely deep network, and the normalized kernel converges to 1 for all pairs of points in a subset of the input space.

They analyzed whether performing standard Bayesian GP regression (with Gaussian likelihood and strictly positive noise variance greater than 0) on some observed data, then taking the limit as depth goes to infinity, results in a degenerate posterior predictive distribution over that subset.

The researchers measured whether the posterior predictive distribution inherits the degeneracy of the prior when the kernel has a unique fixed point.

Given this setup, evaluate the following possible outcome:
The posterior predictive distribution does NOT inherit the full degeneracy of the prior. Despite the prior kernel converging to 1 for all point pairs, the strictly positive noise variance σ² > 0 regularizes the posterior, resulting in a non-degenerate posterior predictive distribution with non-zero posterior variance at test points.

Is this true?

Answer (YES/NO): NO